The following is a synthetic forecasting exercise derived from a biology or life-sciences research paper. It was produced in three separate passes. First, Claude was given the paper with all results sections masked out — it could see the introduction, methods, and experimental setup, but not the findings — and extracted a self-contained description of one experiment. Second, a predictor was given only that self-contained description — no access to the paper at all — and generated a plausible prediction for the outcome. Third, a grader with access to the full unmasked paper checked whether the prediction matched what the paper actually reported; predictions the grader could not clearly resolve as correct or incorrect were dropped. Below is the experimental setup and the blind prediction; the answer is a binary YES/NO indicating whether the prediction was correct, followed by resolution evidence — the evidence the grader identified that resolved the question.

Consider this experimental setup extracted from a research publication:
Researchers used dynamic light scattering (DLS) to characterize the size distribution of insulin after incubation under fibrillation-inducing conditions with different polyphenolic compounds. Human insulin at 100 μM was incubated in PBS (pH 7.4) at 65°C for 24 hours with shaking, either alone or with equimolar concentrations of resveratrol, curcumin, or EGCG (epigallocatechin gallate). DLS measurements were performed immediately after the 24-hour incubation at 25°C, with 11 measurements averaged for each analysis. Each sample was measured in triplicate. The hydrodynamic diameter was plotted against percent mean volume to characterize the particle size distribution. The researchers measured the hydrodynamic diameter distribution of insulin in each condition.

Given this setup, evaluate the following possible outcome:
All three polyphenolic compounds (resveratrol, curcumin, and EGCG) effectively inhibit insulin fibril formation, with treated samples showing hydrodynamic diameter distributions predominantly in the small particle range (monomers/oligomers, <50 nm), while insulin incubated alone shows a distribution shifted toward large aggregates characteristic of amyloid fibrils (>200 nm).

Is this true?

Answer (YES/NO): NO